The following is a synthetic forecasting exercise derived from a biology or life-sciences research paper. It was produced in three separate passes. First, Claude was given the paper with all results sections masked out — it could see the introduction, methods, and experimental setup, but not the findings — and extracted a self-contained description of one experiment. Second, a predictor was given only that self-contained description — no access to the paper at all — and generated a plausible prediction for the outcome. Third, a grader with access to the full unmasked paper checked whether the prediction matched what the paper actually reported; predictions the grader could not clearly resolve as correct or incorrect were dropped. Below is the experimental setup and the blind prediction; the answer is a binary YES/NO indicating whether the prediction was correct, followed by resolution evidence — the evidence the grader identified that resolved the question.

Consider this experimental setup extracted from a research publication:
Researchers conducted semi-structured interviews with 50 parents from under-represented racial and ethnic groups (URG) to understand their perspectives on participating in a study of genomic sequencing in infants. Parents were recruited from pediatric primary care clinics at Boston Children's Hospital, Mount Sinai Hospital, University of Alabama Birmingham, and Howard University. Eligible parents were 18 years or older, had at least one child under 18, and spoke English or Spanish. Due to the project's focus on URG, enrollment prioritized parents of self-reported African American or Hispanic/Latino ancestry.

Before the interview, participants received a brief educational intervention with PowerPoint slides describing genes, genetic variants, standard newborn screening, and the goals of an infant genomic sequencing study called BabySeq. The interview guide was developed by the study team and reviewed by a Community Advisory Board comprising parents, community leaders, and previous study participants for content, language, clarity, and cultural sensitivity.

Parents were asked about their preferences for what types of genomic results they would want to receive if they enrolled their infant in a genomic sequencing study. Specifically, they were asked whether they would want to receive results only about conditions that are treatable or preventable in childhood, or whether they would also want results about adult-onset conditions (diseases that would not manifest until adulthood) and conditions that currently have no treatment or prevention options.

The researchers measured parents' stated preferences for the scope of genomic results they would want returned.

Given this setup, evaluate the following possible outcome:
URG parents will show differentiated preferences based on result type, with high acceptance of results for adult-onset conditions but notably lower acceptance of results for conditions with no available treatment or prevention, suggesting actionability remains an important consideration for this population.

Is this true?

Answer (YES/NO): NO